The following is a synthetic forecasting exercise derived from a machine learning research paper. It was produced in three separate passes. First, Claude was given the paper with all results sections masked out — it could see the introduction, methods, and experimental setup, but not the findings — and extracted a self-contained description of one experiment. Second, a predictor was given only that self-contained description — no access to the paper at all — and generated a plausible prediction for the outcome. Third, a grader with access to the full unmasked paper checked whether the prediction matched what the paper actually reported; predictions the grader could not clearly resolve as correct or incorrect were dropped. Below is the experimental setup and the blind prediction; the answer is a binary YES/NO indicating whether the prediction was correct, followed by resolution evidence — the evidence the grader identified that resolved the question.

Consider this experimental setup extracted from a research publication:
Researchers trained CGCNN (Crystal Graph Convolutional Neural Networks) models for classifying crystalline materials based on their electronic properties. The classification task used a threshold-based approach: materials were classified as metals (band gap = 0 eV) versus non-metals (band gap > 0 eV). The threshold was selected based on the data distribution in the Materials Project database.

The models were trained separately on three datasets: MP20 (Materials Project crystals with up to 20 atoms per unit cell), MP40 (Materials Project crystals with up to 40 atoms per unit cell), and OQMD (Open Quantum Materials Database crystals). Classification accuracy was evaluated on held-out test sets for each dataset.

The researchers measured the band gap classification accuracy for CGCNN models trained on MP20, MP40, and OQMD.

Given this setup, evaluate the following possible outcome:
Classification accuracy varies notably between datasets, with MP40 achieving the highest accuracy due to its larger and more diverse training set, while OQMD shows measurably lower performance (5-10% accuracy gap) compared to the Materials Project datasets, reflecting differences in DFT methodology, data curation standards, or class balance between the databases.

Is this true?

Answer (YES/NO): NO